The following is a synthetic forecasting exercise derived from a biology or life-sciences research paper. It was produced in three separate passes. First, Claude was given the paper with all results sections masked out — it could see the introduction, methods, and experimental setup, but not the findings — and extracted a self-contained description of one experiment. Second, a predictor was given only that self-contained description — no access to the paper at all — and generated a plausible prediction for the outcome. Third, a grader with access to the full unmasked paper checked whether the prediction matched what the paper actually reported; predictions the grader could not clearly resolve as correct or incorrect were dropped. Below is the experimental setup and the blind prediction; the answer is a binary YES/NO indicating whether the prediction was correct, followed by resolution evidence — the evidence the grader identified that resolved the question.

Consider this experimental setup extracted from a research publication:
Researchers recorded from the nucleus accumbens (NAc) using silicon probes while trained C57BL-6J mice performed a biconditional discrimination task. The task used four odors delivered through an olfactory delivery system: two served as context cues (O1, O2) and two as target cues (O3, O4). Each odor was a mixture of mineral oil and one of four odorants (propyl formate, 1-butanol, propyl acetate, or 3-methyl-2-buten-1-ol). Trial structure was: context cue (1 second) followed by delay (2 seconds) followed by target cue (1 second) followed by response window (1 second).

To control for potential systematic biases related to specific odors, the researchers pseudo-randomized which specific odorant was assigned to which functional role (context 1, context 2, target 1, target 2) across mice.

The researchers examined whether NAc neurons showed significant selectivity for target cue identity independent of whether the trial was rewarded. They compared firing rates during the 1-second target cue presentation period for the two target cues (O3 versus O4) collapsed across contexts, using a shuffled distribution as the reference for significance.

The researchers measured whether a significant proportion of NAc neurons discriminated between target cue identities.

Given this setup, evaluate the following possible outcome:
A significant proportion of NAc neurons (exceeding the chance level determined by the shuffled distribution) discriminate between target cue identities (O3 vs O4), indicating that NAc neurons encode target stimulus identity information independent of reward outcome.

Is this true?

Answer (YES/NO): YES